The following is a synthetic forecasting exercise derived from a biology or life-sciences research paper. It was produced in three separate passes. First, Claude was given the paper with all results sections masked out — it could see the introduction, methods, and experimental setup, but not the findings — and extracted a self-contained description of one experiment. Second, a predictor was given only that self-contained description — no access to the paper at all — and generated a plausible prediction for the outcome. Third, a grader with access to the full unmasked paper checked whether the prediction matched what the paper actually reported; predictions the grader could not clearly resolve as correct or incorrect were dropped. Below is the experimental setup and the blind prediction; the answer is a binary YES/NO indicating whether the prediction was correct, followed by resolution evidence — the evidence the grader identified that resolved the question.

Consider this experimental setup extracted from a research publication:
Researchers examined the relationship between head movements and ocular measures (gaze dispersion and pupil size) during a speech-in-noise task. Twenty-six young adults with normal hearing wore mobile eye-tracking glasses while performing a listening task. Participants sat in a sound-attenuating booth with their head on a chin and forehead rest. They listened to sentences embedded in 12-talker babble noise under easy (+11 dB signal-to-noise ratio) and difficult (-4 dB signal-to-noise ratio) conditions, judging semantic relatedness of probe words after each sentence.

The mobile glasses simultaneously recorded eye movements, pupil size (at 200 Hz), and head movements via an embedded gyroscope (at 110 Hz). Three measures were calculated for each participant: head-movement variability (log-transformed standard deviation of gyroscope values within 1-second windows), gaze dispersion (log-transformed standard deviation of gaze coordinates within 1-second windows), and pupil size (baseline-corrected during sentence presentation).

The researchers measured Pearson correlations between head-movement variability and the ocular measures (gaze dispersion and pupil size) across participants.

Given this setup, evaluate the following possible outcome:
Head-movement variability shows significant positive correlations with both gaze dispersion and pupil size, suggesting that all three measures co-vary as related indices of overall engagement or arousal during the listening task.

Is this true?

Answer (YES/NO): NO